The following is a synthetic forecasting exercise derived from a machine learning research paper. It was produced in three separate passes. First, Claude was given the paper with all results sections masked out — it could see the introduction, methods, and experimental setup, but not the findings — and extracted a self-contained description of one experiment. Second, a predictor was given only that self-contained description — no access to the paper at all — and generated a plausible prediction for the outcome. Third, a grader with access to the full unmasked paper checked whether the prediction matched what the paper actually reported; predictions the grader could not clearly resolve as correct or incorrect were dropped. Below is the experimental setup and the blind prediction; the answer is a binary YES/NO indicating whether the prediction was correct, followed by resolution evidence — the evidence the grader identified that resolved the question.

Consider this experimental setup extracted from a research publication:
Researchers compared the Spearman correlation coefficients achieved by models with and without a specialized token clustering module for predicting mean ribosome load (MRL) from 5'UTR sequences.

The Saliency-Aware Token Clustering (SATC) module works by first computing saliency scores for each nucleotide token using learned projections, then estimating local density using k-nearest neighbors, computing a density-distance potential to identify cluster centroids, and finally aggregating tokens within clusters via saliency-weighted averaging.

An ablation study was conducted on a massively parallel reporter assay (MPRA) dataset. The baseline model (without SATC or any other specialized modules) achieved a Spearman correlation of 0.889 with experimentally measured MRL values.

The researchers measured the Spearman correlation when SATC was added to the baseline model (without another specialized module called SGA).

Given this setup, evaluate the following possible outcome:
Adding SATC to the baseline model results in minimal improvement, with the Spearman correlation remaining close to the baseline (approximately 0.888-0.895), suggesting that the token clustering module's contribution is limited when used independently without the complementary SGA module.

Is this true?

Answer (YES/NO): NO